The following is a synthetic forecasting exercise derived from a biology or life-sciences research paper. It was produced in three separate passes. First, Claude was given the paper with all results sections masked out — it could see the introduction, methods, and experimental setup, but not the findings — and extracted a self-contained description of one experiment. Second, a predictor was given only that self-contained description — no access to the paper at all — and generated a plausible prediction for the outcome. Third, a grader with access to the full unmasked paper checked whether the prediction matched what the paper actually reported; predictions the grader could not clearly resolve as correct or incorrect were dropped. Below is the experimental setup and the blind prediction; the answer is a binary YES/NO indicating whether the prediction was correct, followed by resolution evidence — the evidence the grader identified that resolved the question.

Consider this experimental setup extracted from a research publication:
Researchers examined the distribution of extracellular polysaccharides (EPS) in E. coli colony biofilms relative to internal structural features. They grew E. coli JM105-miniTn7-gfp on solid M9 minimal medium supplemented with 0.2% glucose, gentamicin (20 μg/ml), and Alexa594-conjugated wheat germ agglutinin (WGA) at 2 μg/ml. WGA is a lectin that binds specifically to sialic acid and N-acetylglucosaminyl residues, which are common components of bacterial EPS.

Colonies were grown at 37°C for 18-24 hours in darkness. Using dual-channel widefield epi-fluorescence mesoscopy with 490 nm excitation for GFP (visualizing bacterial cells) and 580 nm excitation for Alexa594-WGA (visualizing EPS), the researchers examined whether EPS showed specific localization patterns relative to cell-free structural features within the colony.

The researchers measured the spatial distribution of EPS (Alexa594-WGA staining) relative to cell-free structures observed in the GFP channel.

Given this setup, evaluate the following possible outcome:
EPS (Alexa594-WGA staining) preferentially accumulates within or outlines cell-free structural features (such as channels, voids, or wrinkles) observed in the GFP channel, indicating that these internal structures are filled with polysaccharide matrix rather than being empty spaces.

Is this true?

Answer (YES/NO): NO